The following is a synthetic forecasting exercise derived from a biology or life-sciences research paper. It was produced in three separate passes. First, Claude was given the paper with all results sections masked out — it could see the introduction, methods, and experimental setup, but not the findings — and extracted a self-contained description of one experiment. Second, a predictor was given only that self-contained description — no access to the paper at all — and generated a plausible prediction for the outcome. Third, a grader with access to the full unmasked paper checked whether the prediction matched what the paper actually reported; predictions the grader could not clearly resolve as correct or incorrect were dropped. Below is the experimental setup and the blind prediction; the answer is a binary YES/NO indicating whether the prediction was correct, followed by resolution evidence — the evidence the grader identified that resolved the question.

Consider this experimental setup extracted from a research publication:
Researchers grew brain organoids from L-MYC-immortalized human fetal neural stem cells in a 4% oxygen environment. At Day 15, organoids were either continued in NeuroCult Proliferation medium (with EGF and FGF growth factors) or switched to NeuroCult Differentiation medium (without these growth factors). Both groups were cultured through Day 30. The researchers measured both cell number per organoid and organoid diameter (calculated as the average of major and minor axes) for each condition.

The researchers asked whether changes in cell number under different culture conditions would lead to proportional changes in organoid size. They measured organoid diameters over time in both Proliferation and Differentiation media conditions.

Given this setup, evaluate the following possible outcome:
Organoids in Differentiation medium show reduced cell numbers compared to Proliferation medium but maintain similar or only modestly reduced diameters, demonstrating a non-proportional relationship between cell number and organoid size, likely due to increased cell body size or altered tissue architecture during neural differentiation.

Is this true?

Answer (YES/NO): YES